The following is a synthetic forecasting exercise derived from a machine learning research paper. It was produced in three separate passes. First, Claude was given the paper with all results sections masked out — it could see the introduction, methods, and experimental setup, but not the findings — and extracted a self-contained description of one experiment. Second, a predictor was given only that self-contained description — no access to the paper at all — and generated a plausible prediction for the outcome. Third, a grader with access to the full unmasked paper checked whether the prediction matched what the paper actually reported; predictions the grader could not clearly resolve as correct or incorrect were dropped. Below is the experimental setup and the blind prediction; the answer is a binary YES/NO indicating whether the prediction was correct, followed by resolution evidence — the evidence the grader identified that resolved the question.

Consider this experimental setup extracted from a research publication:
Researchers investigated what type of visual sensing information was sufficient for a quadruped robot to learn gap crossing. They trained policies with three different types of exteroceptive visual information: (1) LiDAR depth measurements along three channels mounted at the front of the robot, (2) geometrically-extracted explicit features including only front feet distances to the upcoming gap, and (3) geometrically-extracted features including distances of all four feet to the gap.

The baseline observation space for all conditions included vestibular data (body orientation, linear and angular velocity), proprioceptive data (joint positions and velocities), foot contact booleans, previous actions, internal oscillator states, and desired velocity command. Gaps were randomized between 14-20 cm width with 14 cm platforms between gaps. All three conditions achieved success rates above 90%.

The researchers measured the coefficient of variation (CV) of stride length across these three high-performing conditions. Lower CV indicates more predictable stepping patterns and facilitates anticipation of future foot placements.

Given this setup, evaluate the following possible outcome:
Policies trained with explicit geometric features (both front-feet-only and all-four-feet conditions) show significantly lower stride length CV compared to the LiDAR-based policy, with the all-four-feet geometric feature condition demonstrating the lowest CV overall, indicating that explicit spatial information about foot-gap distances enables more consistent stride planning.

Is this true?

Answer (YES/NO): NO